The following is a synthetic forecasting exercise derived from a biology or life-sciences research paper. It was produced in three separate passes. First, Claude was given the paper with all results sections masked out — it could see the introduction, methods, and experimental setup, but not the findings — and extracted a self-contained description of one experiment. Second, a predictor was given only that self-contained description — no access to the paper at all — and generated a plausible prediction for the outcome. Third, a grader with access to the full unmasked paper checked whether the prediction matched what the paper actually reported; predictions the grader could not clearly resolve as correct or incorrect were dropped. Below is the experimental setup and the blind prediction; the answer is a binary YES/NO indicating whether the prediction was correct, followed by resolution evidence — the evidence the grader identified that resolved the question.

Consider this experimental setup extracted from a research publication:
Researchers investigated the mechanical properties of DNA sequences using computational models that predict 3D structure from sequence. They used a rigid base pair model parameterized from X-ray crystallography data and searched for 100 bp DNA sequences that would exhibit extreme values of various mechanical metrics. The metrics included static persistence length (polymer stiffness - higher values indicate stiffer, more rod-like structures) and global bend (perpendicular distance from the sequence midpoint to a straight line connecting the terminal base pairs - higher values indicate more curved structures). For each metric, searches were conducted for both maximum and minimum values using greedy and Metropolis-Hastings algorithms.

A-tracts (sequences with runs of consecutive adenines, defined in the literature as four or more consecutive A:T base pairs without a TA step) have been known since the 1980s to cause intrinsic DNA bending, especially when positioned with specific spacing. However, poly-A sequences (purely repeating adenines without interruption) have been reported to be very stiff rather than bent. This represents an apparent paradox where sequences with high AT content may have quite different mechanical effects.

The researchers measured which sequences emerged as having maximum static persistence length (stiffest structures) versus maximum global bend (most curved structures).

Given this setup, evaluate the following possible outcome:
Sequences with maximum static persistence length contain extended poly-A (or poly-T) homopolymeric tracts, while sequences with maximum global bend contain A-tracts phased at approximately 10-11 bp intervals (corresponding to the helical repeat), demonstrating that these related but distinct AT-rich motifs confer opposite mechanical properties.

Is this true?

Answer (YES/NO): NO